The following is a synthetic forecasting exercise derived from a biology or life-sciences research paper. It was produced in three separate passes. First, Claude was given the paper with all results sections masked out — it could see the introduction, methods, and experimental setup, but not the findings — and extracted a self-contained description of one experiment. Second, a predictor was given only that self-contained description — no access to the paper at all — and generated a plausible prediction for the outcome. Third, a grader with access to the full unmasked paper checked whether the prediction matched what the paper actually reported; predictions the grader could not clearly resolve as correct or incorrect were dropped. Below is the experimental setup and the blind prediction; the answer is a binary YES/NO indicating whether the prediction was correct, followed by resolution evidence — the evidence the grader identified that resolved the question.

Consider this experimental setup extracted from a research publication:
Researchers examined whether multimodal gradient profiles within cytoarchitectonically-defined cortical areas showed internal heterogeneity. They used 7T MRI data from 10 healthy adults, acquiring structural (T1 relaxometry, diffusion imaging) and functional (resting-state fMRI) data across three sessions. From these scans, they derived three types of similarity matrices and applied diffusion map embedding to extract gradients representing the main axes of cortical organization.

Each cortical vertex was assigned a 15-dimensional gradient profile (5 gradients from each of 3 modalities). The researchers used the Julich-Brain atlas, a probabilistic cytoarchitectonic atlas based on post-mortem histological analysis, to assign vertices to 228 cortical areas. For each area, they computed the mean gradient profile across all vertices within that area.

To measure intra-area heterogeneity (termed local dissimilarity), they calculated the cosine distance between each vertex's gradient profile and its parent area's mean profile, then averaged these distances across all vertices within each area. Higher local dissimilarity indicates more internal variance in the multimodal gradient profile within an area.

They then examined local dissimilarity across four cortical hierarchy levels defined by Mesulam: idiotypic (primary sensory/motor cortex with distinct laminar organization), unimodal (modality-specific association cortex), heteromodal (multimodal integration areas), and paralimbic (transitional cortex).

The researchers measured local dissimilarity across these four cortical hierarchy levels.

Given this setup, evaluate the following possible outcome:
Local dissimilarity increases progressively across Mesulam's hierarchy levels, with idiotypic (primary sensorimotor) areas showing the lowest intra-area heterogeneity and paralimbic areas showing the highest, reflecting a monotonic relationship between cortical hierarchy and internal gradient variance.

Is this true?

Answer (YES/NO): NO